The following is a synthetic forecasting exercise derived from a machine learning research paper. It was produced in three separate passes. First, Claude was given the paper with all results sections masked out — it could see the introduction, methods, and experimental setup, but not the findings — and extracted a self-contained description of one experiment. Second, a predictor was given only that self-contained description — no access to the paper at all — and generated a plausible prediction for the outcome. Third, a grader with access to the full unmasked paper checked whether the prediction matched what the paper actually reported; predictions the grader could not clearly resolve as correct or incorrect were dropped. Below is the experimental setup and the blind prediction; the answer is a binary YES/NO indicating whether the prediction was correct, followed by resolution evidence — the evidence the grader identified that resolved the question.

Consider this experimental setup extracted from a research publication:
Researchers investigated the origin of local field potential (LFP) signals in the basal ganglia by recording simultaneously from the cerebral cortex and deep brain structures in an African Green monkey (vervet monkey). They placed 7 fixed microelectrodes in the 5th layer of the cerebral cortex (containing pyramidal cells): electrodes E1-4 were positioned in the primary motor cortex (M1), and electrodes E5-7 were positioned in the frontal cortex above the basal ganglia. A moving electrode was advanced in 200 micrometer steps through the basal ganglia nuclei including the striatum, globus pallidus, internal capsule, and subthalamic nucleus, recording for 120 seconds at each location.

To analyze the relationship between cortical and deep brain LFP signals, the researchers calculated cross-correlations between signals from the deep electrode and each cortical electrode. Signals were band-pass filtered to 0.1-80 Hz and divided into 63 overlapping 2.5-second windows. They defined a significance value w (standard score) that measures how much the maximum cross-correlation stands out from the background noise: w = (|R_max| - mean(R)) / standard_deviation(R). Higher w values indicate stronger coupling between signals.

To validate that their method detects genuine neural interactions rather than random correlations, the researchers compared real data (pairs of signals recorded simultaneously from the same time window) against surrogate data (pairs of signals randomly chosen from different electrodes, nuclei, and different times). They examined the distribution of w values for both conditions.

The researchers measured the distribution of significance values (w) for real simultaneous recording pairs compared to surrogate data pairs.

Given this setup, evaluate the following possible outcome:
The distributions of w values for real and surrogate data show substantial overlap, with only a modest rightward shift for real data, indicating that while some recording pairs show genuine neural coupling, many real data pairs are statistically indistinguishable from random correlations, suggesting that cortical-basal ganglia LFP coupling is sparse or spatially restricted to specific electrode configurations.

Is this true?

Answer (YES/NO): NO